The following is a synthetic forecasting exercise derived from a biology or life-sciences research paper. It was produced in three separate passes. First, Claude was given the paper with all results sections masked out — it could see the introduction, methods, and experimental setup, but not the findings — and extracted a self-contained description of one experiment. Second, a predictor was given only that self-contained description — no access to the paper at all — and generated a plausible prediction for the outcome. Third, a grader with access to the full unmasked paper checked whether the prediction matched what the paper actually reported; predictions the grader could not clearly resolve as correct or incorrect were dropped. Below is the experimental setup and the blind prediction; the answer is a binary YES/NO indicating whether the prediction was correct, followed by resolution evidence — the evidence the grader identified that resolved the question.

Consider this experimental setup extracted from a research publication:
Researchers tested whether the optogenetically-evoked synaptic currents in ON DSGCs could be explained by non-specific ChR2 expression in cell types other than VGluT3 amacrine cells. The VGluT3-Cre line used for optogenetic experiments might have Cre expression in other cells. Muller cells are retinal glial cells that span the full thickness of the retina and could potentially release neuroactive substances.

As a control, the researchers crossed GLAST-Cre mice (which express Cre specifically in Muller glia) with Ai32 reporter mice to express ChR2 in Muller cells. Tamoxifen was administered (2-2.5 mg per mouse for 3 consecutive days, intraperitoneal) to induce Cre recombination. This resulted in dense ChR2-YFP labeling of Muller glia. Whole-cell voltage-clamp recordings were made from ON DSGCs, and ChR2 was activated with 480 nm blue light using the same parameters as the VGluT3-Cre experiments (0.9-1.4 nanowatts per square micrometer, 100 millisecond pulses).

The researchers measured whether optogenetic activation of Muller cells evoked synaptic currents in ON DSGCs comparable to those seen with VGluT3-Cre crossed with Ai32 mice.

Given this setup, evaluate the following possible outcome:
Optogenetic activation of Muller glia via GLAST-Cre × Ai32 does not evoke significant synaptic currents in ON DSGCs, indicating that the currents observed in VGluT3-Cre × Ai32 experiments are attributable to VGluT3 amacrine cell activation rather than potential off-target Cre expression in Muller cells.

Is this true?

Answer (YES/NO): YES